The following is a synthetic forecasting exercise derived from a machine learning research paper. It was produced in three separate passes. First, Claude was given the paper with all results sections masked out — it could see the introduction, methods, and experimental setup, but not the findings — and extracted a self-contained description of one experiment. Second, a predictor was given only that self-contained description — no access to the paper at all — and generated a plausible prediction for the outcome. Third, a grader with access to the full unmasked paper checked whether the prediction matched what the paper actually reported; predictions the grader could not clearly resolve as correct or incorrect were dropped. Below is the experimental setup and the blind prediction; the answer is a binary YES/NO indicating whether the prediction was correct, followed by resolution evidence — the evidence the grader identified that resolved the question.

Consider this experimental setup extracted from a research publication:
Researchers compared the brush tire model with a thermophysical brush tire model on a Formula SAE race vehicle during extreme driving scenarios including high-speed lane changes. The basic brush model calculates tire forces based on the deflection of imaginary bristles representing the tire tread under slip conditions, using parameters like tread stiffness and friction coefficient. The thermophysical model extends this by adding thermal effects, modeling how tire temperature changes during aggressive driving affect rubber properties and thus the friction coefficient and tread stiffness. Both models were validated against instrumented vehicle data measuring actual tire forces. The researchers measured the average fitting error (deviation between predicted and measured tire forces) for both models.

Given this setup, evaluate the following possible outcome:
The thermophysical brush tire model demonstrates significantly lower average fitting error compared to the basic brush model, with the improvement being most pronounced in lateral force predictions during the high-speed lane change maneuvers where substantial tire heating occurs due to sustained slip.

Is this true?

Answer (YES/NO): NO